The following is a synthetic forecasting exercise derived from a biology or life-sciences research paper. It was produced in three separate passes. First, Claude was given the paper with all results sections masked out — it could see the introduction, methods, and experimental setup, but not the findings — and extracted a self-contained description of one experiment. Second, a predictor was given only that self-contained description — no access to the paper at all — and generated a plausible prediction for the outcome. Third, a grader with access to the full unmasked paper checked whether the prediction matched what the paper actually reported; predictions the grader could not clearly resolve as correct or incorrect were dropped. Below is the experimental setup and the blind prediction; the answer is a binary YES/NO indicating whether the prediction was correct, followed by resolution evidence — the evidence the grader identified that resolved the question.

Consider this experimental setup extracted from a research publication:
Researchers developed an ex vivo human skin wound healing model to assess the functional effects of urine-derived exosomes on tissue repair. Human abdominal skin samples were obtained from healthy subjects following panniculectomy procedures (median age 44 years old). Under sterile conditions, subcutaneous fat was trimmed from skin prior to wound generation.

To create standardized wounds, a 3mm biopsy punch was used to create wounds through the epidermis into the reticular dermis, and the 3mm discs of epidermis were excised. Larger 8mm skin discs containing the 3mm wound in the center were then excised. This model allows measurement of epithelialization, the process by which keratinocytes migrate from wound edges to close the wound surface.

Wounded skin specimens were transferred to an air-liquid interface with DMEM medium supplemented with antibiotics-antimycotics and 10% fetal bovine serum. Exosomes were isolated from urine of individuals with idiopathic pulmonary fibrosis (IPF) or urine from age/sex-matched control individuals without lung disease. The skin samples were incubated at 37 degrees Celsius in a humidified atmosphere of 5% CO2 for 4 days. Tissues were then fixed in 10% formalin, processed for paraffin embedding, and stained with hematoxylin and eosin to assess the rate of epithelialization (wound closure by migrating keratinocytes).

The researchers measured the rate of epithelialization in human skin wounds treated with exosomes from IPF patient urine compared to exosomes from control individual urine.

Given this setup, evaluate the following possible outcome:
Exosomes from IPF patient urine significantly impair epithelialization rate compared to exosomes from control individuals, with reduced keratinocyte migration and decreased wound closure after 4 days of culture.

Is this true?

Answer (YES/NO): YES